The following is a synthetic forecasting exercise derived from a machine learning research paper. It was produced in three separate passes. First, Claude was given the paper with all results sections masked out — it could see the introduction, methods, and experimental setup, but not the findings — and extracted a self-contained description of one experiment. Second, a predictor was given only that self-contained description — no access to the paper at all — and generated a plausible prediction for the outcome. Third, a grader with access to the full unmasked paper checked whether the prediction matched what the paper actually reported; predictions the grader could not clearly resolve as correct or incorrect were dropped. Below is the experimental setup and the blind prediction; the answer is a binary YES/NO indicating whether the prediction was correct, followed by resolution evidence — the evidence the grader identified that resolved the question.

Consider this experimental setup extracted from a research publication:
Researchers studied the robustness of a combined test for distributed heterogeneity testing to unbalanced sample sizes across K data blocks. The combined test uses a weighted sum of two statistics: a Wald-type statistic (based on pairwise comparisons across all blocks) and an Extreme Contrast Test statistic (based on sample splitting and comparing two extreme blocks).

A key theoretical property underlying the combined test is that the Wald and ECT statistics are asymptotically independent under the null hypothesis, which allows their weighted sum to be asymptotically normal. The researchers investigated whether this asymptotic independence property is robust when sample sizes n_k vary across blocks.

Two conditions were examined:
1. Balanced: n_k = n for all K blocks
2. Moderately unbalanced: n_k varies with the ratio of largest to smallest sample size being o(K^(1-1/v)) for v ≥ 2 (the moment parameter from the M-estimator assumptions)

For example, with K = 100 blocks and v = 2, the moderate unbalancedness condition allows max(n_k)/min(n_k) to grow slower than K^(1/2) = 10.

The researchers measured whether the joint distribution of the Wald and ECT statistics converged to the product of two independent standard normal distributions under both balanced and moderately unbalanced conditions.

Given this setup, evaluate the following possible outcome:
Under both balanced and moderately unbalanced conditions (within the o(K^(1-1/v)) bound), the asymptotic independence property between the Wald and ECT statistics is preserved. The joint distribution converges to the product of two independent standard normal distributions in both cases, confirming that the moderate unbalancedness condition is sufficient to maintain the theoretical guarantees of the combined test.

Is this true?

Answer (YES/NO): YES